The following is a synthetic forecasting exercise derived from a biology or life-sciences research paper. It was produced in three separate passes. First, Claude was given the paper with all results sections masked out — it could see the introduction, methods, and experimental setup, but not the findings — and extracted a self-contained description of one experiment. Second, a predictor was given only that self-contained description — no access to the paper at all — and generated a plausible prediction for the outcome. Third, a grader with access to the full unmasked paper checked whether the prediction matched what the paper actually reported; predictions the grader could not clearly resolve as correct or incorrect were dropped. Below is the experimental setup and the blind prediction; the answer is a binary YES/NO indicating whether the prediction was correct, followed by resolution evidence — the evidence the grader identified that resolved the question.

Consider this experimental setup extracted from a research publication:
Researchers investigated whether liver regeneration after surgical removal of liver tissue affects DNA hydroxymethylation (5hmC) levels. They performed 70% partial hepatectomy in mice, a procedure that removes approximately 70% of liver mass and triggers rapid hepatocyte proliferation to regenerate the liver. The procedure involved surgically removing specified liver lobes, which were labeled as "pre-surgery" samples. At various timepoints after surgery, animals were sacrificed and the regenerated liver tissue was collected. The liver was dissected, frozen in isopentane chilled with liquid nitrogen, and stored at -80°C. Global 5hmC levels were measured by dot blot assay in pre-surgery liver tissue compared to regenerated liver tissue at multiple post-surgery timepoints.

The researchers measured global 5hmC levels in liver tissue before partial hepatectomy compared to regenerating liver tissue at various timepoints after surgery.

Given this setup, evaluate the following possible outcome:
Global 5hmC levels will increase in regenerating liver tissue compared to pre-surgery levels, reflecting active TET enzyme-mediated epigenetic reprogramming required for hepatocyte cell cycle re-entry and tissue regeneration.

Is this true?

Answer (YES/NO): NO